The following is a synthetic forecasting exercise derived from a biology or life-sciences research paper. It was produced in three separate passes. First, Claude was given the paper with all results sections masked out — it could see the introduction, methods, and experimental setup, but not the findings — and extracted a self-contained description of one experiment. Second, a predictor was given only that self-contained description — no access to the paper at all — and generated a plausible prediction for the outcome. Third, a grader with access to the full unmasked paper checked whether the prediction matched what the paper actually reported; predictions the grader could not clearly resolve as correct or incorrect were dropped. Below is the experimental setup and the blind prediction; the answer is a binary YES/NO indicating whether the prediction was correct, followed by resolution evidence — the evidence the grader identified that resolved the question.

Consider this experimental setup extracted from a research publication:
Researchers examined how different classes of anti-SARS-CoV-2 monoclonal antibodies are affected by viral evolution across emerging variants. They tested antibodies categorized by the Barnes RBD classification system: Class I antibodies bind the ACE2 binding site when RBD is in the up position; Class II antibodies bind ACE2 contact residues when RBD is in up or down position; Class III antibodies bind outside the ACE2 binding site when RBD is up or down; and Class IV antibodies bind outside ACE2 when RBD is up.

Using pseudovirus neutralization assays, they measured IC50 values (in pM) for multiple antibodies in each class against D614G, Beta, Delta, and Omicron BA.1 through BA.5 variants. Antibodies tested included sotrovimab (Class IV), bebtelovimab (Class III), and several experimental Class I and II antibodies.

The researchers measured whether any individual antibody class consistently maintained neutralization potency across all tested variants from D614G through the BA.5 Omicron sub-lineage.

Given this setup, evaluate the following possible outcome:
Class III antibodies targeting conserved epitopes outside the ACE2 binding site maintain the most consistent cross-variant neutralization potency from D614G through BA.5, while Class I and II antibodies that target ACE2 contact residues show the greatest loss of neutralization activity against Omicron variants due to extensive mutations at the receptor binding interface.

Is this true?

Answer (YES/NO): NO